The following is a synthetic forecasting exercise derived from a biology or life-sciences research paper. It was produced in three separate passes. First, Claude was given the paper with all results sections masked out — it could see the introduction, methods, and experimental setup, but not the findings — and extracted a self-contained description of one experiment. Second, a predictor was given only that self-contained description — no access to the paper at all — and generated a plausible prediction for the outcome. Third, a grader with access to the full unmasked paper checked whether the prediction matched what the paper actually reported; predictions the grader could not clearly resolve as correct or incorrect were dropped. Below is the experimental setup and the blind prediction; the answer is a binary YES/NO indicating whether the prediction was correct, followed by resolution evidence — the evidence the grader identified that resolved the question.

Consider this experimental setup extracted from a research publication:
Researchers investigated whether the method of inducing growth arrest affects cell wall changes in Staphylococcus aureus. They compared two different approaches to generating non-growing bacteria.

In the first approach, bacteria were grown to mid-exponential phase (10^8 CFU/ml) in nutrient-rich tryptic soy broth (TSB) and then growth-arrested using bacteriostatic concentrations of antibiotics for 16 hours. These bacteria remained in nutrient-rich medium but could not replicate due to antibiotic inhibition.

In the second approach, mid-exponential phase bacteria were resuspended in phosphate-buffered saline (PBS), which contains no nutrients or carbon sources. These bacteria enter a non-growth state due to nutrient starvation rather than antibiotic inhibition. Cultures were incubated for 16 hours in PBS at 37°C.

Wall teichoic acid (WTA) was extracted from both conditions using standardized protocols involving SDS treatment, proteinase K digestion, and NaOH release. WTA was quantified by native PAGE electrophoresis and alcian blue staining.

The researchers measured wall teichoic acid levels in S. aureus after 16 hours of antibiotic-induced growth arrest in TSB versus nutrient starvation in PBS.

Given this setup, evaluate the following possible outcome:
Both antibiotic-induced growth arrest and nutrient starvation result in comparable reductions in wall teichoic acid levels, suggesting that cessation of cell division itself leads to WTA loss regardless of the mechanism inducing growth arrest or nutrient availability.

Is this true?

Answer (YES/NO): NO